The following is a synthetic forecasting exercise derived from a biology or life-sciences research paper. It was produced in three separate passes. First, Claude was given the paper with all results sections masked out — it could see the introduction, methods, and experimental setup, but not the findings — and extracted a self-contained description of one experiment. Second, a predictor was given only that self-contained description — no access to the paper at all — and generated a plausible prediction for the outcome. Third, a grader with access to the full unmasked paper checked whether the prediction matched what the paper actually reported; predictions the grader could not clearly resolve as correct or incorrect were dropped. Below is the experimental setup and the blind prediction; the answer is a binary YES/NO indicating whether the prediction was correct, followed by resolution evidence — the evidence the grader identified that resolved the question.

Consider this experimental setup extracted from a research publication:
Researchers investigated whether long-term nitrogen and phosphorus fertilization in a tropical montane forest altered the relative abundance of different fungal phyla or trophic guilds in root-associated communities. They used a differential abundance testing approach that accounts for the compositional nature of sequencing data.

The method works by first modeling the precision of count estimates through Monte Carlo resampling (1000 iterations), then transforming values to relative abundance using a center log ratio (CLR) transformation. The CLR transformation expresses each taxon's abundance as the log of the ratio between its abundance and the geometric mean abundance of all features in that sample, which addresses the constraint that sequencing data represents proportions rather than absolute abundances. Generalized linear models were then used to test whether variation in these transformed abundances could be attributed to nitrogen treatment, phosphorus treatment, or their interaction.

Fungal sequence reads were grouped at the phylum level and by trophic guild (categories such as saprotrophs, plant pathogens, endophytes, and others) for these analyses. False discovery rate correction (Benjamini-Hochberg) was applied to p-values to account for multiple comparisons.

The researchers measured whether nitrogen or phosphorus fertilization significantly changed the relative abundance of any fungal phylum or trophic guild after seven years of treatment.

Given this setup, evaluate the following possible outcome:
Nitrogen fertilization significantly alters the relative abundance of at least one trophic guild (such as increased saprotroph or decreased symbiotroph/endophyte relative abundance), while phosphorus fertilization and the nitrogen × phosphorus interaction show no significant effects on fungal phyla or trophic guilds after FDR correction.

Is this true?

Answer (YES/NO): NO